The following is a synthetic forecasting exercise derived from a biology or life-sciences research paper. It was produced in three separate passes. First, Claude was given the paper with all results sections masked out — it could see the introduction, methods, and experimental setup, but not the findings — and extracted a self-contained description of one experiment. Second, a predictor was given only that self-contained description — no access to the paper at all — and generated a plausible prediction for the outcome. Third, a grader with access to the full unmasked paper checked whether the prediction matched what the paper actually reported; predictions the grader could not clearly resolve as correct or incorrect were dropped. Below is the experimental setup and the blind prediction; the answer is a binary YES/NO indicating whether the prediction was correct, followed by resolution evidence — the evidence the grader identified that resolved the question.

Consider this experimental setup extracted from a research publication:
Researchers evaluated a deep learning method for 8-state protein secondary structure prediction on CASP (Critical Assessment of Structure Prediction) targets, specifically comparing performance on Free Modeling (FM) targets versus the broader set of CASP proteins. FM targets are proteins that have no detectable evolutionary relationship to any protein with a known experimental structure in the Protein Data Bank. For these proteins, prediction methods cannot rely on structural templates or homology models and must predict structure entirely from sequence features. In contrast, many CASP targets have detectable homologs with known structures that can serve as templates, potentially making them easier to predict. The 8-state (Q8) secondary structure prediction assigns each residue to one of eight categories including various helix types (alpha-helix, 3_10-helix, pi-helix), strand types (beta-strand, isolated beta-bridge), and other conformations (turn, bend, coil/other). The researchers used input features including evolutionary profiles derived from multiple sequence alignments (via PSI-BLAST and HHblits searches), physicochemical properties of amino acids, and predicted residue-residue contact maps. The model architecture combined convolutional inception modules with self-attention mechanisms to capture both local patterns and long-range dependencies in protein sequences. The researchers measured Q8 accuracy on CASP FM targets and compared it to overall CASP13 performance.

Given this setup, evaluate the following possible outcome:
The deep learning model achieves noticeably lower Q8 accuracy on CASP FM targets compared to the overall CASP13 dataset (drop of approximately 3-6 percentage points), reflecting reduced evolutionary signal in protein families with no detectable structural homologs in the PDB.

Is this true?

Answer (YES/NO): NO